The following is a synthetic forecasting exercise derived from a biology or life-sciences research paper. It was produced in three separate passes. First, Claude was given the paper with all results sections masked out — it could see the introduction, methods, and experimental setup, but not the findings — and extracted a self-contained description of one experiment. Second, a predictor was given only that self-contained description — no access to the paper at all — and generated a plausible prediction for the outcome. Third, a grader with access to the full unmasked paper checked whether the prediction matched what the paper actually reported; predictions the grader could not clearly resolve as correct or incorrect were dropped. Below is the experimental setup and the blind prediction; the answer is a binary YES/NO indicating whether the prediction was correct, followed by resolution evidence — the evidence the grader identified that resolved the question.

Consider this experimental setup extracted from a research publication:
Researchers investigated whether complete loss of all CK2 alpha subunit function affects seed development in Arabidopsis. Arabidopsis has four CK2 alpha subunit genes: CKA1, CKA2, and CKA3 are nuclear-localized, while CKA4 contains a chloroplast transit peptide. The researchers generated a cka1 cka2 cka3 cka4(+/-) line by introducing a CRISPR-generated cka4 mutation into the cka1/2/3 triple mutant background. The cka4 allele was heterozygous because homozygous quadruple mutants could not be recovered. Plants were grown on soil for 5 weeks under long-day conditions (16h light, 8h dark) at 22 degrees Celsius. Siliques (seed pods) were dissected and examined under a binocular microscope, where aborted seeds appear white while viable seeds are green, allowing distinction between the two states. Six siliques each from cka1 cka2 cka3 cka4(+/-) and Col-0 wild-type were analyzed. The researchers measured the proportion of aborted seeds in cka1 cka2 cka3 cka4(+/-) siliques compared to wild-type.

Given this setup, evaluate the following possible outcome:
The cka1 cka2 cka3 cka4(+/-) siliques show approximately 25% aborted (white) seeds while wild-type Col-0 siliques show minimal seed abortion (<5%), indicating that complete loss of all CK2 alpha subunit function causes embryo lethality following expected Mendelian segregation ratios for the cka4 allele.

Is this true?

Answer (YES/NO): NO